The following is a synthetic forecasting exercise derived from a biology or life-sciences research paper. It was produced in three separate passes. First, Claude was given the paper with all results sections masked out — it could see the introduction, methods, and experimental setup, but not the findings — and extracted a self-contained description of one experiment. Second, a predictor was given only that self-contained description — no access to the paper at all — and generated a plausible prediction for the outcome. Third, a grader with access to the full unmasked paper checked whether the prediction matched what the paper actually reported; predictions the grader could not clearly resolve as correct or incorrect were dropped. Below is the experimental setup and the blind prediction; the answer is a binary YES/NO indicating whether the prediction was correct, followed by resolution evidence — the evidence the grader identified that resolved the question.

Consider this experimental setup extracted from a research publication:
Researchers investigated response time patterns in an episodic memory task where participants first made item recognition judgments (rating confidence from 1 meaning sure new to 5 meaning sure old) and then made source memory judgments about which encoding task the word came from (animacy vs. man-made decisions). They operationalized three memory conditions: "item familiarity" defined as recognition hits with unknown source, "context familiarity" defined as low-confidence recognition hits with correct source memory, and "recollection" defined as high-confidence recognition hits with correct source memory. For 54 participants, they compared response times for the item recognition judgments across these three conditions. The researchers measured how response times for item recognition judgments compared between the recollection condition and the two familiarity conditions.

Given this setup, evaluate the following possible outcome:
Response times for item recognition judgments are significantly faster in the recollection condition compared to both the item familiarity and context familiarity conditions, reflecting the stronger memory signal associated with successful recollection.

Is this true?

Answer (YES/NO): YES